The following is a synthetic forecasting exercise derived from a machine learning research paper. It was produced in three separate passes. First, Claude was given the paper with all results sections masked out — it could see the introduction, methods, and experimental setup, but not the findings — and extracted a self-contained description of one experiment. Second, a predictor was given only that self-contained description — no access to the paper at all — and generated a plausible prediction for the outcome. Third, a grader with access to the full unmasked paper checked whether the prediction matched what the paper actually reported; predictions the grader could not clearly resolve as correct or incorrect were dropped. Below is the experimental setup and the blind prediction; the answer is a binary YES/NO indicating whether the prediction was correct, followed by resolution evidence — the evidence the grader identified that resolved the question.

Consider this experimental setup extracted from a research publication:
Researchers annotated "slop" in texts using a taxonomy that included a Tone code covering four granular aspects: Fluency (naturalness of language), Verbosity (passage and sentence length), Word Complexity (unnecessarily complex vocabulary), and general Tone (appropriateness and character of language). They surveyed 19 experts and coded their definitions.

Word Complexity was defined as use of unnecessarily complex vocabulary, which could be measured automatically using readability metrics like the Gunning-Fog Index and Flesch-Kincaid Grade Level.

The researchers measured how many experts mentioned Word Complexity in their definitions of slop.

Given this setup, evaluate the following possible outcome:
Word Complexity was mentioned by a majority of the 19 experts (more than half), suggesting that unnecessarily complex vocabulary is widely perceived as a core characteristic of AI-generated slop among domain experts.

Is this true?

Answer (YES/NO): NO